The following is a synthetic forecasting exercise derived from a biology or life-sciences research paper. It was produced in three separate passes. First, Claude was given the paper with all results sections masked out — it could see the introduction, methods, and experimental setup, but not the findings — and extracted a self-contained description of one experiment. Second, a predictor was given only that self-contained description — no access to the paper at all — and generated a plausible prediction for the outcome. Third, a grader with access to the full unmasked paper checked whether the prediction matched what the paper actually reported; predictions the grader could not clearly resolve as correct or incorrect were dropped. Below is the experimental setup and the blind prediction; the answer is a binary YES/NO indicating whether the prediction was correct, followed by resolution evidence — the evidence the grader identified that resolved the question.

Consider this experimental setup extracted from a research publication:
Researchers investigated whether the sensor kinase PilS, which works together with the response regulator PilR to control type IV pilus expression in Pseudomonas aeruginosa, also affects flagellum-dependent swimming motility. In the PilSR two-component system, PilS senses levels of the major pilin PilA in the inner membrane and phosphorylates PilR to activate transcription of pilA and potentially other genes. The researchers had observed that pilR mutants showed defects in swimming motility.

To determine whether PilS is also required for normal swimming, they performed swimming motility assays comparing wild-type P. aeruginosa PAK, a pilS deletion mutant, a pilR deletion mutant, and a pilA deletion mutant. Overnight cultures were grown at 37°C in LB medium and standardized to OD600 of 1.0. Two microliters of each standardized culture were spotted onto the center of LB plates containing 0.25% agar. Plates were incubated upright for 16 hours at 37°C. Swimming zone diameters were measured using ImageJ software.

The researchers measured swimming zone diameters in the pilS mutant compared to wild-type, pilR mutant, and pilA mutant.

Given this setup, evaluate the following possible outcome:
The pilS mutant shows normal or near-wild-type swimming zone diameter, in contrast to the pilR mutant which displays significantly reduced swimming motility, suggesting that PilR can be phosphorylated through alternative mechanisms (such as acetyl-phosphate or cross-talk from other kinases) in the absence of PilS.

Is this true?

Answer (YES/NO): NO